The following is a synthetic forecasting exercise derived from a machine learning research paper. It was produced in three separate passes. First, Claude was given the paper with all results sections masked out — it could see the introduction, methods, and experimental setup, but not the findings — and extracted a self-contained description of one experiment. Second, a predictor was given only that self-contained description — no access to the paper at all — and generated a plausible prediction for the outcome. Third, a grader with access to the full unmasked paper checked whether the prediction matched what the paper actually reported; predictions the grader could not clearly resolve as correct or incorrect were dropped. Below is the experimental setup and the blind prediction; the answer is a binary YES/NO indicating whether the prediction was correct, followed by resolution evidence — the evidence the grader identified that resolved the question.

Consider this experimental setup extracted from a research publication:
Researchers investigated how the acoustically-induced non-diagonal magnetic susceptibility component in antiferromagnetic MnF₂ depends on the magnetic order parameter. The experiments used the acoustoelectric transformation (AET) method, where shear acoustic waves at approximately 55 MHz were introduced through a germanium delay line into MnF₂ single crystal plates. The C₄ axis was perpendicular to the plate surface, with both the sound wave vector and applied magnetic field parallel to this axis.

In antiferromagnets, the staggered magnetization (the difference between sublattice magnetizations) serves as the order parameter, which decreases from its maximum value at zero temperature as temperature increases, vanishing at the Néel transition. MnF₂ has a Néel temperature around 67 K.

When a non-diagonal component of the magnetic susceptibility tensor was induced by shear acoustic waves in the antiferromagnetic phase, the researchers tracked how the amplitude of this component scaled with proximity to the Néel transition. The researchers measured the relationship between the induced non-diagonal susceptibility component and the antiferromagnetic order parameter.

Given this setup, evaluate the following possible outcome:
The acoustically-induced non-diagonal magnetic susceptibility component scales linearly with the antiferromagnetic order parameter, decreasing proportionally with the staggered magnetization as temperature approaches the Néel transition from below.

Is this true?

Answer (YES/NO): NO